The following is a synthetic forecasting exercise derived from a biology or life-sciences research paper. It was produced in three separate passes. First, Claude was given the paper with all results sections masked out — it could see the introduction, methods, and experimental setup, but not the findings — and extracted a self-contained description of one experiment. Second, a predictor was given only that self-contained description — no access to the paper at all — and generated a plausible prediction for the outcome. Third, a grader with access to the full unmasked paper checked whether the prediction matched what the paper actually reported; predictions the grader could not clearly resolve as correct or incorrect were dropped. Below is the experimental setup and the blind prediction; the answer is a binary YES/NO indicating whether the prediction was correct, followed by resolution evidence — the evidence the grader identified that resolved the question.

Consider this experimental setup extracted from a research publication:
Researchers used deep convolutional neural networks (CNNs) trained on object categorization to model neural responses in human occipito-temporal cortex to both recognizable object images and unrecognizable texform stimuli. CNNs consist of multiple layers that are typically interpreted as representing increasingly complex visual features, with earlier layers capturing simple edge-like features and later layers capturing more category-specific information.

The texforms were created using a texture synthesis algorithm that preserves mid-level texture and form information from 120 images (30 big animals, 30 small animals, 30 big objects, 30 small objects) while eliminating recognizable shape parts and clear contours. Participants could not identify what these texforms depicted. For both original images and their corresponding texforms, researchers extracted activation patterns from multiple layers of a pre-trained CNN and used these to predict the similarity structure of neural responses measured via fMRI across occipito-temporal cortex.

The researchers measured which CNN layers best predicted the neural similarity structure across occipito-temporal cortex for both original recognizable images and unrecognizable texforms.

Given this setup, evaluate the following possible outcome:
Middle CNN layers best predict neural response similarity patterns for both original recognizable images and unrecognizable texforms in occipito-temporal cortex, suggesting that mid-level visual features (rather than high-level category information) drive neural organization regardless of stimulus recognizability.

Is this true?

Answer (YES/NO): YES